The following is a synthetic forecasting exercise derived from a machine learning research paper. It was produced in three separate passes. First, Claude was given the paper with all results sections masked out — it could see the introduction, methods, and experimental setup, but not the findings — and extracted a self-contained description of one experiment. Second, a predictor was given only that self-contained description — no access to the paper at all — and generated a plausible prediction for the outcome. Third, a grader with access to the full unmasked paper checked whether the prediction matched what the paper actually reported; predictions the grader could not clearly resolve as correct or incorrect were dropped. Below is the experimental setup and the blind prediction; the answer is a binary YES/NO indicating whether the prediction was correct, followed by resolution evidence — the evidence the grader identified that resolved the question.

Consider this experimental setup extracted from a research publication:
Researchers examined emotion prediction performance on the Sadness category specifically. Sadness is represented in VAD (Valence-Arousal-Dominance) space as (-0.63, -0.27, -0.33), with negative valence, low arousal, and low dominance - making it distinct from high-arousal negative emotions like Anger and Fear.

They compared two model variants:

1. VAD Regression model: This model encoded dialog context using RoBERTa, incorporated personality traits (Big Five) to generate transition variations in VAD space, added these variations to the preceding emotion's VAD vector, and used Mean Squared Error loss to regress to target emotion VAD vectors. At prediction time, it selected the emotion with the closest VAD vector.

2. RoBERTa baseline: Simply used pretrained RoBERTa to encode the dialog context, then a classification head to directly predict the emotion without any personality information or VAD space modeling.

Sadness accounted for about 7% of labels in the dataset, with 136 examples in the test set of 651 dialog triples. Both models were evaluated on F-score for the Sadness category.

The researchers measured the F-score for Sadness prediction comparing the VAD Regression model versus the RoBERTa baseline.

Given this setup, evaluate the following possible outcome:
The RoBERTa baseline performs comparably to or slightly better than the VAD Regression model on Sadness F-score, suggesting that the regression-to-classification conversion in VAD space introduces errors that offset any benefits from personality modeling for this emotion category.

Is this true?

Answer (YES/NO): NO